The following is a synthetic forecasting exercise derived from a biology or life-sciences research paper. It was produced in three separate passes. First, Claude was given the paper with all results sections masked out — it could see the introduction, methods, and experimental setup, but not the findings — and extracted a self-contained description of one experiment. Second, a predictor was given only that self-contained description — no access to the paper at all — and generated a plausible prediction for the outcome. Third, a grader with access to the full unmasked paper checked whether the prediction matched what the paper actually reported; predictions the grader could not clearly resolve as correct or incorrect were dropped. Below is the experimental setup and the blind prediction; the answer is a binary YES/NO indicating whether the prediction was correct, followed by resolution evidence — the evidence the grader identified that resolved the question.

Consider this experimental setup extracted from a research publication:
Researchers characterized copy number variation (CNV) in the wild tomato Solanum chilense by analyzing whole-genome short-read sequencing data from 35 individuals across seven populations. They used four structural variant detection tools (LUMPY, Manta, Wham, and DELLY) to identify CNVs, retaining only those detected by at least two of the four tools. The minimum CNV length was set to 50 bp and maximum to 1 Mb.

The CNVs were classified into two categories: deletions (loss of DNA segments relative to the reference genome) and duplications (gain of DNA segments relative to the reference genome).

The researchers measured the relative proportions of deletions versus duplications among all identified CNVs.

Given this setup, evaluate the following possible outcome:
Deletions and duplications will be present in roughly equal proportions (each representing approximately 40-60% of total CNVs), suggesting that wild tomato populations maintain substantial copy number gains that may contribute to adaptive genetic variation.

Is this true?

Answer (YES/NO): NO